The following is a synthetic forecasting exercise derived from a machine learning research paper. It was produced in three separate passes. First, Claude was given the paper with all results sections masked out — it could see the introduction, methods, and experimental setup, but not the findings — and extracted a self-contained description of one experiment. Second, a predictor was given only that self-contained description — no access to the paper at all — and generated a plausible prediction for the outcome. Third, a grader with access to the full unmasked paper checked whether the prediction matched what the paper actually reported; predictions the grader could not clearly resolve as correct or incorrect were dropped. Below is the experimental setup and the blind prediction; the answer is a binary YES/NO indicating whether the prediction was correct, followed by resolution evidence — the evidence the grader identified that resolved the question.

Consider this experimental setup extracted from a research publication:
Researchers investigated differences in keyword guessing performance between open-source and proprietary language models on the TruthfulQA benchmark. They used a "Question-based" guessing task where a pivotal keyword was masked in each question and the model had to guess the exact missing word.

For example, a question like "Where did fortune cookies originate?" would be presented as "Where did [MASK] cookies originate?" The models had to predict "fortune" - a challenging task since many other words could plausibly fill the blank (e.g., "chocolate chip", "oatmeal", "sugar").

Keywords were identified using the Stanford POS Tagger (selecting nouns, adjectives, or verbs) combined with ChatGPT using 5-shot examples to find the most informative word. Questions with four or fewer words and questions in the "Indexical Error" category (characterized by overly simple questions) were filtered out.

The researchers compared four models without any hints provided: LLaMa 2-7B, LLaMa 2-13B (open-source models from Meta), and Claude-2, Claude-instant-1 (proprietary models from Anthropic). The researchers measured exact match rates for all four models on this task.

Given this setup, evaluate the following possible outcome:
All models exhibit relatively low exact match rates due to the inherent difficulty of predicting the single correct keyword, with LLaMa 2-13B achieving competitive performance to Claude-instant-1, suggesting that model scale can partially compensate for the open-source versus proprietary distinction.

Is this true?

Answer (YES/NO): NO